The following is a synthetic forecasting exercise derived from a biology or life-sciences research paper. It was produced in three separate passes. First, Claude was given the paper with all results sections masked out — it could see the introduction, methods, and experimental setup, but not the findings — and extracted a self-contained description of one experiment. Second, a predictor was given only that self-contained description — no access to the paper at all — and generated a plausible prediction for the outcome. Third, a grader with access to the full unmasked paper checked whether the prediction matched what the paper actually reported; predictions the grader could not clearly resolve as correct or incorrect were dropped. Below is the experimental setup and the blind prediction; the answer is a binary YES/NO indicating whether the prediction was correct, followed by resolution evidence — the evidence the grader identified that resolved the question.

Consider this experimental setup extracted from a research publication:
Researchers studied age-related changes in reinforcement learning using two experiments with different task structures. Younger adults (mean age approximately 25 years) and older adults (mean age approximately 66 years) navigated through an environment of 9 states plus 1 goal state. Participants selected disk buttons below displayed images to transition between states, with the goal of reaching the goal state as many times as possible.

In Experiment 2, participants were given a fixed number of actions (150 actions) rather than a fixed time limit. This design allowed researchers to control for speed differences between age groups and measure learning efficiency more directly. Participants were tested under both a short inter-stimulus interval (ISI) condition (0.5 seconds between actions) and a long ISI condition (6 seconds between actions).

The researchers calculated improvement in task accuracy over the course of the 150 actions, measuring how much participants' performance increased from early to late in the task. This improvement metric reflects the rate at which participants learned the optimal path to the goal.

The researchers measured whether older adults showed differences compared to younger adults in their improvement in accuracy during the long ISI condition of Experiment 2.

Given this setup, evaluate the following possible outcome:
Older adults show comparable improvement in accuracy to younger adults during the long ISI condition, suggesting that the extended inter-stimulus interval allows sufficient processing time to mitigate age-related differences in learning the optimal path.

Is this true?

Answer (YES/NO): NO